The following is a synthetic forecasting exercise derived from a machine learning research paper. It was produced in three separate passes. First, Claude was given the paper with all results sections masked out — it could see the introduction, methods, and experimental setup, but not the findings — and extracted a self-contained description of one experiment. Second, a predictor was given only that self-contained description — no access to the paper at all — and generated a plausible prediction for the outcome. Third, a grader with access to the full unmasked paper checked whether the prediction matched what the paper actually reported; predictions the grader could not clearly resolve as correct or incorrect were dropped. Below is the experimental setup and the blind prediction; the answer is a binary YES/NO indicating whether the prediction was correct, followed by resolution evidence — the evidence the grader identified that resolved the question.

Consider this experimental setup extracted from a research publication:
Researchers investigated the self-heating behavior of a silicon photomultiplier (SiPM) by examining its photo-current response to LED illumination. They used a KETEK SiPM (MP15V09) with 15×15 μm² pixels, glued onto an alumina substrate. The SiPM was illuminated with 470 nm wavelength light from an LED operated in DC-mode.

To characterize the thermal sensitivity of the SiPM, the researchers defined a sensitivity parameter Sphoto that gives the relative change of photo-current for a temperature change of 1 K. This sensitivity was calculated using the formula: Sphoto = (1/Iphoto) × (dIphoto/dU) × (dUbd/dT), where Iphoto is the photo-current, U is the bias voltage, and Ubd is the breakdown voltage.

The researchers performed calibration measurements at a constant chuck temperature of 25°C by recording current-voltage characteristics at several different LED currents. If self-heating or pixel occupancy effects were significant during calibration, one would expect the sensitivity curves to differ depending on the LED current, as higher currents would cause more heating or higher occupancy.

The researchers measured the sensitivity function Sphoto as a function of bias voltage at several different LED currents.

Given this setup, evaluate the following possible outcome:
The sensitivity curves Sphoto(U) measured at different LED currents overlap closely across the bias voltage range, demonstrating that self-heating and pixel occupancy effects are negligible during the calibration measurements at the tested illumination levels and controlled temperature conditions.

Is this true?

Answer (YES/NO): YES